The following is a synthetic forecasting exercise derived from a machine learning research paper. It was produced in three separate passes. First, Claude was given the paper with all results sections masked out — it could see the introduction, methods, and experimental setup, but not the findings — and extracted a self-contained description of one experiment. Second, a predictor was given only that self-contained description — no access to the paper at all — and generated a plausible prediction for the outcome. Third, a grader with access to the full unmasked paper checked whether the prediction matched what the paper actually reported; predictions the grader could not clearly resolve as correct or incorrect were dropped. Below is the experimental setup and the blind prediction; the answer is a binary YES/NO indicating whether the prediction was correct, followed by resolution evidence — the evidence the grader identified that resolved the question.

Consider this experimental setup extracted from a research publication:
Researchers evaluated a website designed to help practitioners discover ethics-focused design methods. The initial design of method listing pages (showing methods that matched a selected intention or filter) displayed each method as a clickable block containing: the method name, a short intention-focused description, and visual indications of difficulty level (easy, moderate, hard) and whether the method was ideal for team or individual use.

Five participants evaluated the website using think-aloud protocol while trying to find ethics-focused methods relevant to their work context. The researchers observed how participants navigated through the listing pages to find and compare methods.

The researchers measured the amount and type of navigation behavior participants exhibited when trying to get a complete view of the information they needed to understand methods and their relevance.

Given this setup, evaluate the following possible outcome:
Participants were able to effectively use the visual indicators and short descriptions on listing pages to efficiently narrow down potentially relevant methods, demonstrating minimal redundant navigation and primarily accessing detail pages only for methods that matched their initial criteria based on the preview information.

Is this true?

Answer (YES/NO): NO